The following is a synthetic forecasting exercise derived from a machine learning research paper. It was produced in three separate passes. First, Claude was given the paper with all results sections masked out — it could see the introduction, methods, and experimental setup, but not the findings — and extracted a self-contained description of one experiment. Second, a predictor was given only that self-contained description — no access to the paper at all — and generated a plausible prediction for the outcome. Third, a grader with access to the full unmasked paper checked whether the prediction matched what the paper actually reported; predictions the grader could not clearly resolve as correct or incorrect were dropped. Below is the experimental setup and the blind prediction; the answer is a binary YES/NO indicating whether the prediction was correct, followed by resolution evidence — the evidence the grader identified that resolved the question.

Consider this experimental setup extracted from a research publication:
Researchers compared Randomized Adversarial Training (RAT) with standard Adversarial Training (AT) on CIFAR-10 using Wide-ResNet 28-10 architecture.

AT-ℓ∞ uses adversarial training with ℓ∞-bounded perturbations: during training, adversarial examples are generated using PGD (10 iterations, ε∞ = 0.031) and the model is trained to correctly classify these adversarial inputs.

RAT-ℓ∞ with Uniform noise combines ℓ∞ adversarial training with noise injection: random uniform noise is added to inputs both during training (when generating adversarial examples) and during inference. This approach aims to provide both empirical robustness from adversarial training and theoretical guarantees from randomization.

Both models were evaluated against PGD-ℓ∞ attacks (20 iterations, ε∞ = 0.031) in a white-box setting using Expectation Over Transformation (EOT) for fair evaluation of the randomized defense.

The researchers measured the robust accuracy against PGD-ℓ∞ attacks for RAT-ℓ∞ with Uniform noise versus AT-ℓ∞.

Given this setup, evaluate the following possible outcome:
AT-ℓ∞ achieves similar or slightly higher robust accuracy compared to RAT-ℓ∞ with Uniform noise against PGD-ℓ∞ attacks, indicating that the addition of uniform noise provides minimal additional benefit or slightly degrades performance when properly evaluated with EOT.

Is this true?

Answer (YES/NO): YES